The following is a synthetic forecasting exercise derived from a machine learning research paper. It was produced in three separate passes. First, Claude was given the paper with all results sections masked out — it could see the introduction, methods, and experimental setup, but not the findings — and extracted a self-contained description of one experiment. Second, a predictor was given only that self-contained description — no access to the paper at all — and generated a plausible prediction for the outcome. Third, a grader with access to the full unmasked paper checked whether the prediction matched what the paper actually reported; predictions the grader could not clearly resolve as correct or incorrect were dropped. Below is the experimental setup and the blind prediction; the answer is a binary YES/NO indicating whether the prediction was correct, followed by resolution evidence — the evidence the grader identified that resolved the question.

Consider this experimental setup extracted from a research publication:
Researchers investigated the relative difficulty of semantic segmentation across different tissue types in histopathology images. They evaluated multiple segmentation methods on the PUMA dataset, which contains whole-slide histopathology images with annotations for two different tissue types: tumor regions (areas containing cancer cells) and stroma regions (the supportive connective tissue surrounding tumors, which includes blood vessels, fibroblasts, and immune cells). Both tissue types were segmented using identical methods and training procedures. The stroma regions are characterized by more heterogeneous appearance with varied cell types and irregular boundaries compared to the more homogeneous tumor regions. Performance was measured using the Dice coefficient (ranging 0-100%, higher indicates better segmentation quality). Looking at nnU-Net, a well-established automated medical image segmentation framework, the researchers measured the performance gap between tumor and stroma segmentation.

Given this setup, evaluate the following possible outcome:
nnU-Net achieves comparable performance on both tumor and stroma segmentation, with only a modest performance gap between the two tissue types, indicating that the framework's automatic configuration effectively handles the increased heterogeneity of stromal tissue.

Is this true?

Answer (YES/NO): NO